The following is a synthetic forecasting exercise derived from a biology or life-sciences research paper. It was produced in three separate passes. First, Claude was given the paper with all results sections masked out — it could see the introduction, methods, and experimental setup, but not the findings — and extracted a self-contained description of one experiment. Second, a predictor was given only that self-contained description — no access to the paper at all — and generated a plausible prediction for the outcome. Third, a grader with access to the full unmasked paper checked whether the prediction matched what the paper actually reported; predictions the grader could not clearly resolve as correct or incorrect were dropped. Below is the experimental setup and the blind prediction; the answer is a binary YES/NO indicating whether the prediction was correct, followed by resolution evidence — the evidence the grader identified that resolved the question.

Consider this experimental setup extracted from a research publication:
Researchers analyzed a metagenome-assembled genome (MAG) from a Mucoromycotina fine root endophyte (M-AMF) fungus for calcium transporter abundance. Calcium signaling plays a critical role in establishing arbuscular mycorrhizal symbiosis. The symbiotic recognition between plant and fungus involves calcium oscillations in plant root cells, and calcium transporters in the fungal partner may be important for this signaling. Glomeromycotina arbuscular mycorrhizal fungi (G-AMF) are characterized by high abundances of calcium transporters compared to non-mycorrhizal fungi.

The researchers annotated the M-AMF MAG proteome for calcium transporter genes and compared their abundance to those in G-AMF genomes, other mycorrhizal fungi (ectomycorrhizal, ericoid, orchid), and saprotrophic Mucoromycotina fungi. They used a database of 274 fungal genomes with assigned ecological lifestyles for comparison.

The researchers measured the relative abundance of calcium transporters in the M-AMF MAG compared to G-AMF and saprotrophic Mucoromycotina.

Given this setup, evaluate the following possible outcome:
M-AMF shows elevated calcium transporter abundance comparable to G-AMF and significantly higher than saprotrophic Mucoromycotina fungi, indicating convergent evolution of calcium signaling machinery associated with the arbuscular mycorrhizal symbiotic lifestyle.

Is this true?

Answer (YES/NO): YES